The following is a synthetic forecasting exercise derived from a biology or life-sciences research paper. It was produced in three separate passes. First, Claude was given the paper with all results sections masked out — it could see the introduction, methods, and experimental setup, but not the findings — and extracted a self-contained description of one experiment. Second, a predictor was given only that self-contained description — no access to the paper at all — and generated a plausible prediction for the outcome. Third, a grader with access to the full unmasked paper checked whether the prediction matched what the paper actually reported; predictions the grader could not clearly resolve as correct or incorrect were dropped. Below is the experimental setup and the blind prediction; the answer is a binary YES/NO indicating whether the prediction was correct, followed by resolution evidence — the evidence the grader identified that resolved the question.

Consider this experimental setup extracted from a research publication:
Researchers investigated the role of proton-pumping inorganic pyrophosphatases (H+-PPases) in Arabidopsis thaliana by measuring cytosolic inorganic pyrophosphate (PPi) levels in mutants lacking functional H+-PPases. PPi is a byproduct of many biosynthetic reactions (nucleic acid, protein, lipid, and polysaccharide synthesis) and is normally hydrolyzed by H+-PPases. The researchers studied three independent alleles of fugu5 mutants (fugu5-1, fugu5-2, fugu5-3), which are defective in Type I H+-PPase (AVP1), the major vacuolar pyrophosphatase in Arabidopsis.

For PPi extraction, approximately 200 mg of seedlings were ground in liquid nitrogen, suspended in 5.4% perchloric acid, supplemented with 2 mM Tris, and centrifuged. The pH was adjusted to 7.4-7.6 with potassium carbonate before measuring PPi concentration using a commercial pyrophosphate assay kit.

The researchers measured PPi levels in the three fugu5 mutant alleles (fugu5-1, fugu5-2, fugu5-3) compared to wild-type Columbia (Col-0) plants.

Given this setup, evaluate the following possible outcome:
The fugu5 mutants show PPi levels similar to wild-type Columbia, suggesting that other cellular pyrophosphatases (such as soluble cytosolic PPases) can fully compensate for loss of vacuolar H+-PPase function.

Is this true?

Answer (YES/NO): NO